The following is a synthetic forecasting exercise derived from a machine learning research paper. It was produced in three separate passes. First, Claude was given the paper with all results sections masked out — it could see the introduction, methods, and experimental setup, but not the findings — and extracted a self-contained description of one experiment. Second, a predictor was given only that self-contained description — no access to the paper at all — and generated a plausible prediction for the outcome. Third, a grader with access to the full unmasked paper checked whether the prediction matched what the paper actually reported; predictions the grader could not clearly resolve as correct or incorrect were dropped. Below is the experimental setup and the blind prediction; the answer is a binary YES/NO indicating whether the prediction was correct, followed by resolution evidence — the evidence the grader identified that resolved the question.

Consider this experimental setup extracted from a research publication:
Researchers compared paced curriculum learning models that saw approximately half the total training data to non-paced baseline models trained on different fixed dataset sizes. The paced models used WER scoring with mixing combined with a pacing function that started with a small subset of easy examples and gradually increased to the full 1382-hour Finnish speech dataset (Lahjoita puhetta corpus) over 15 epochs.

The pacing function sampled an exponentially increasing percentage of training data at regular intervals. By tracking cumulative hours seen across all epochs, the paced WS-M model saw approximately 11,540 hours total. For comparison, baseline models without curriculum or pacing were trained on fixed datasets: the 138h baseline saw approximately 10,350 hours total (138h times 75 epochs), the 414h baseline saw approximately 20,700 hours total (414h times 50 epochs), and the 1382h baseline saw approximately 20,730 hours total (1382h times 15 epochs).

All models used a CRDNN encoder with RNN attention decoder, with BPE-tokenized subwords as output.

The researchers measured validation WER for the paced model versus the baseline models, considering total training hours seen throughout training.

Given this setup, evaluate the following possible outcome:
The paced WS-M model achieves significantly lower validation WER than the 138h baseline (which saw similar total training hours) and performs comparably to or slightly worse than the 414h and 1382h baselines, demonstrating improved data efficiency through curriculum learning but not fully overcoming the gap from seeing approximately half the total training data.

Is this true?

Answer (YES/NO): NO